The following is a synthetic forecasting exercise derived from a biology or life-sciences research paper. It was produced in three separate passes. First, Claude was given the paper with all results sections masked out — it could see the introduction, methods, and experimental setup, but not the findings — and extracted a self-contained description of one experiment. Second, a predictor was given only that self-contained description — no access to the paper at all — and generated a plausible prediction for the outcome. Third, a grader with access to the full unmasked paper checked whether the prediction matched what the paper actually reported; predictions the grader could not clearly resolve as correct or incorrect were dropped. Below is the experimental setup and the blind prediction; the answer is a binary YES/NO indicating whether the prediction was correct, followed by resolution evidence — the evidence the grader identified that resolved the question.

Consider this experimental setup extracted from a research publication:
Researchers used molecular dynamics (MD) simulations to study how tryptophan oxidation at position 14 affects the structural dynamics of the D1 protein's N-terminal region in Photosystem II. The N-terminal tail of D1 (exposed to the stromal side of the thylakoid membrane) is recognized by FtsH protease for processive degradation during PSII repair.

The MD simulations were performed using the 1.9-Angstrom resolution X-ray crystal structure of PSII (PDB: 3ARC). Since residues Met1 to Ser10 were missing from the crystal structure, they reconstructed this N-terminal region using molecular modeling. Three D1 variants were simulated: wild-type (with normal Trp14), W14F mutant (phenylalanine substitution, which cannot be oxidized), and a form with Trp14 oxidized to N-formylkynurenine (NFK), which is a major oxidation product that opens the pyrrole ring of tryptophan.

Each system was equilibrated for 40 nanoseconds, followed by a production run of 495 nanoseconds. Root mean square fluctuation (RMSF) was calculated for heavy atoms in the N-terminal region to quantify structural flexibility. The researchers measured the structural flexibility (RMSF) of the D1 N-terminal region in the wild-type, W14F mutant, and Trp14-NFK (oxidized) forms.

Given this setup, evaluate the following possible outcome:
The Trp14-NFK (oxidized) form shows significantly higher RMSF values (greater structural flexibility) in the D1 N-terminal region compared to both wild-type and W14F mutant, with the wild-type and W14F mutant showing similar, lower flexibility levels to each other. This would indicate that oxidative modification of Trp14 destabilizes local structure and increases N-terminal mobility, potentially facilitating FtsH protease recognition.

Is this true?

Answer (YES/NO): NO